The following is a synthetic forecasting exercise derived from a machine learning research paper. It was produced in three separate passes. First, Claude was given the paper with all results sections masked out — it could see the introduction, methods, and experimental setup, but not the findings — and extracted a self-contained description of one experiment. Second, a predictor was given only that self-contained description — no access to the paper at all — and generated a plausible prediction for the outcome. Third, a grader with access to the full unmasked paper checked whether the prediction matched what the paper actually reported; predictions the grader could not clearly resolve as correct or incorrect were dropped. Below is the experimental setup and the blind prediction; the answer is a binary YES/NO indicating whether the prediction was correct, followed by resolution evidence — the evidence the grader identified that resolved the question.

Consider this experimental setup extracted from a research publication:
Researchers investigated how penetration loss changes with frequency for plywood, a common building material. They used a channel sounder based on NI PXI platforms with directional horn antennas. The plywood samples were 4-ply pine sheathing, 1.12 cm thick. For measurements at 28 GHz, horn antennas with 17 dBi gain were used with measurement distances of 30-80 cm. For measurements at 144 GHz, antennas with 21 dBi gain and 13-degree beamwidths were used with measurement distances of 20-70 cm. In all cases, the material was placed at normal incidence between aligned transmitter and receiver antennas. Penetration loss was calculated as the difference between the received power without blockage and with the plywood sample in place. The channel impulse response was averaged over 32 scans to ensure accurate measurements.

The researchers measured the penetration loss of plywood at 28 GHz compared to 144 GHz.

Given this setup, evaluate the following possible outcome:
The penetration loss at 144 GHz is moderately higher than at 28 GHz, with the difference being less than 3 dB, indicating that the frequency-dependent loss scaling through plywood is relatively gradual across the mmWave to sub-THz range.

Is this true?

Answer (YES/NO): NO